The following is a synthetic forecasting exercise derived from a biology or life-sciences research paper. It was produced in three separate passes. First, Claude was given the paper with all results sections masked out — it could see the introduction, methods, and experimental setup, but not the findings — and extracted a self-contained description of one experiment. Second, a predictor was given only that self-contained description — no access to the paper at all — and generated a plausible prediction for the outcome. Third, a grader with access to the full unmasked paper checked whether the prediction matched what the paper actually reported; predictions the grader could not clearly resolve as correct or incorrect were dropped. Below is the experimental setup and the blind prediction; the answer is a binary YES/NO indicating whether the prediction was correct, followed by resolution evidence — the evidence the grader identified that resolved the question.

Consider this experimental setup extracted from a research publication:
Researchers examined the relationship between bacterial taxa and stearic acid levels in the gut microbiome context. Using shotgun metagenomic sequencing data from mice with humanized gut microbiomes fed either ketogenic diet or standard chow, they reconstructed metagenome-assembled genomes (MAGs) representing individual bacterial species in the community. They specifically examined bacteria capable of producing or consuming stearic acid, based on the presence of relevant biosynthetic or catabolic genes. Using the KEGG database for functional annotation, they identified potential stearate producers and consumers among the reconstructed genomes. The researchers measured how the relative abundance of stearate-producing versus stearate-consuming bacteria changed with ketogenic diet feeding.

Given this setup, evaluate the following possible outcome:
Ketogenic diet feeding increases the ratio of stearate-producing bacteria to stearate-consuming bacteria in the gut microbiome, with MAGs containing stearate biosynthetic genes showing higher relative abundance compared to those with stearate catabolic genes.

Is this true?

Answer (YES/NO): YES